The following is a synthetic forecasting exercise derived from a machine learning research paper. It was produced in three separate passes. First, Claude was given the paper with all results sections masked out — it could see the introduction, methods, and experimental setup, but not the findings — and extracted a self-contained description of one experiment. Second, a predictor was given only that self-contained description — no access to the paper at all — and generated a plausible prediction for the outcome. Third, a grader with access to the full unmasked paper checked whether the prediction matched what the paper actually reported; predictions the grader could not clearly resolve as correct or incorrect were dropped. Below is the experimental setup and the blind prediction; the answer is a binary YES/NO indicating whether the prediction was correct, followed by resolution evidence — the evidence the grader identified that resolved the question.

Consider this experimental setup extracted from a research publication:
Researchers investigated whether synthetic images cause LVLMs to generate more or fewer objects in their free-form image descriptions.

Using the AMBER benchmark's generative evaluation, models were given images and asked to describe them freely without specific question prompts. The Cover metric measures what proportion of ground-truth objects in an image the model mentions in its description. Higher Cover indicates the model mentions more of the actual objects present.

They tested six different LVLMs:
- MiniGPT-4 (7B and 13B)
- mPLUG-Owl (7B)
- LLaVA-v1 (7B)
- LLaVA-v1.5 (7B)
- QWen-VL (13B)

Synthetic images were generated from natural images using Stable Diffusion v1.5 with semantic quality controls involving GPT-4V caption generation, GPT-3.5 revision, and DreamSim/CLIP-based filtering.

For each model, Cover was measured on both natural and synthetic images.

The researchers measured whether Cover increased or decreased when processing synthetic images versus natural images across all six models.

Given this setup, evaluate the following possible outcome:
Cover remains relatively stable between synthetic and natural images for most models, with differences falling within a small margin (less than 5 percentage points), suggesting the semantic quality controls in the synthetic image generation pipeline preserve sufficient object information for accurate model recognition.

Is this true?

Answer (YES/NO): NO